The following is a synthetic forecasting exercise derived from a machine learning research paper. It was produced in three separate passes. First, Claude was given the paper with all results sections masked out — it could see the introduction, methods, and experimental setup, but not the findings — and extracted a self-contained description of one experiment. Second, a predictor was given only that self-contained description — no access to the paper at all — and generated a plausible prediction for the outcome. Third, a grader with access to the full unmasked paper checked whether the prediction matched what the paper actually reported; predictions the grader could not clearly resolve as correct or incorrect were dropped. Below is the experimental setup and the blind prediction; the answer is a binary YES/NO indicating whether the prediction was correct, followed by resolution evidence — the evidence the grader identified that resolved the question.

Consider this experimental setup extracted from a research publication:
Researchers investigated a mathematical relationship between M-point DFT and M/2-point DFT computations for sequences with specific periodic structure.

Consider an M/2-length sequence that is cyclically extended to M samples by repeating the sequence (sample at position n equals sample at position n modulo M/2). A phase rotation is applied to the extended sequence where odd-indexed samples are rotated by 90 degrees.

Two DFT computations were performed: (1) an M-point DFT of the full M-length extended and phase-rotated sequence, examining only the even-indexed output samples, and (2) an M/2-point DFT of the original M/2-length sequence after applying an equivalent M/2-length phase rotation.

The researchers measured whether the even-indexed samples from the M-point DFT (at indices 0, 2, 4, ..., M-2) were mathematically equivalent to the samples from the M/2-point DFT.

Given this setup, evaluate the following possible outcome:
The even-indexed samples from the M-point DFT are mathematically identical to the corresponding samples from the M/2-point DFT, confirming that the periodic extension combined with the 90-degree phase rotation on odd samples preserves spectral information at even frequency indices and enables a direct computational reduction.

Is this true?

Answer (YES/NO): YES